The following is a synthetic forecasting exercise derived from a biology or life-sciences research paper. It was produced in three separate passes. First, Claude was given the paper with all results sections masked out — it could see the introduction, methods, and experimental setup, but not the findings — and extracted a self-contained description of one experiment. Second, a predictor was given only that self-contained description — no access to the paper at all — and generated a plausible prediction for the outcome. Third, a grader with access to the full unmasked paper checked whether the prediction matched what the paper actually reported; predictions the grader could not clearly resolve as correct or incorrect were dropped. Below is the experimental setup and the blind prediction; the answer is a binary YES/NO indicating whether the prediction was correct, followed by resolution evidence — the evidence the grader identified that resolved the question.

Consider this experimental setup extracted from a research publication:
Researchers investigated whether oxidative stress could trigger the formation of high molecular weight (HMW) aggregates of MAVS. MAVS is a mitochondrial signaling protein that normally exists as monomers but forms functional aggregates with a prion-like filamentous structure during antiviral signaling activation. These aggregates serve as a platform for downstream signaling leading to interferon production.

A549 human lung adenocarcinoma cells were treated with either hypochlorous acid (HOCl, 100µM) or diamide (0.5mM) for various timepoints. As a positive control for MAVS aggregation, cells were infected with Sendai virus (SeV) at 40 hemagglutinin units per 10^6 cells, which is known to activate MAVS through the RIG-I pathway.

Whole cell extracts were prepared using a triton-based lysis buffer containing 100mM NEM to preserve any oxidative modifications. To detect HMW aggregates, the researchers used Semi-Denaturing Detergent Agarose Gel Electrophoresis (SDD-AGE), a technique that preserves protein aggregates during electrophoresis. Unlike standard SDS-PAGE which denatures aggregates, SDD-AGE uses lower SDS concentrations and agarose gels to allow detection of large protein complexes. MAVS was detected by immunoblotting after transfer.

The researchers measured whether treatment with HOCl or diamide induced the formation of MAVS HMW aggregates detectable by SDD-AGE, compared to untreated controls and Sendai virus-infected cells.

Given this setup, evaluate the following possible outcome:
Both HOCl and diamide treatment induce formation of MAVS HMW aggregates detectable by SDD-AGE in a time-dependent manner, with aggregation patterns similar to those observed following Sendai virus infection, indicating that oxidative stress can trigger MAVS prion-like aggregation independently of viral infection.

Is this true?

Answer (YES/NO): NO